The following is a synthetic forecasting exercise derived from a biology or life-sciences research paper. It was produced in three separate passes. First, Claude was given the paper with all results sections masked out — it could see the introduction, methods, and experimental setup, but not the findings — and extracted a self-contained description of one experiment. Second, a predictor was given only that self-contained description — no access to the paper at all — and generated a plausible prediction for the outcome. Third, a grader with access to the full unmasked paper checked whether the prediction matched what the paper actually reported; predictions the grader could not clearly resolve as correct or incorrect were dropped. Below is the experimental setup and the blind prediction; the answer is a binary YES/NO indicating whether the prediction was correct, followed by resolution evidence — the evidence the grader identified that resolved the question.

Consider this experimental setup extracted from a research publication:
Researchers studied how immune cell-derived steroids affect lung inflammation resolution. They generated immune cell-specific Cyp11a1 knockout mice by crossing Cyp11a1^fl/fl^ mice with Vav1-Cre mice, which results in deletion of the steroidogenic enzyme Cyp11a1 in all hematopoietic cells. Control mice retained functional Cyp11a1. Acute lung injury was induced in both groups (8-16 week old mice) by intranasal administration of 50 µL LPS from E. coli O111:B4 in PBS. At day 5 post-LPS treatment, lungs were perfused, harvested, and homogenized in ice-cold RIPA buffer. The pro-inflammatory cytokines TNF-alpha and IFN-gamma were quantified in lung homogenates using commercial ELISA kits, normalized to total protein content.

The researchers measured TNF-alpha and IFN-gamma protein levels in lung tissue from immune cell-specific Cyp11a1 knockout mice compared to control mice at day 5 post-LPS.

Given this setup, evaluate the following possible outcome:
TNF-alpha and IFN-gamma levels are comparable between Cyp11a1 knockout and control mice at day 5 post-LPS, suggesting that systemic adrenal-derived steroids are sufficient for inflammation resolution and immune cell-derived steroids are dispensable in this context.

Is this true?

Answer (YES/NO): NO